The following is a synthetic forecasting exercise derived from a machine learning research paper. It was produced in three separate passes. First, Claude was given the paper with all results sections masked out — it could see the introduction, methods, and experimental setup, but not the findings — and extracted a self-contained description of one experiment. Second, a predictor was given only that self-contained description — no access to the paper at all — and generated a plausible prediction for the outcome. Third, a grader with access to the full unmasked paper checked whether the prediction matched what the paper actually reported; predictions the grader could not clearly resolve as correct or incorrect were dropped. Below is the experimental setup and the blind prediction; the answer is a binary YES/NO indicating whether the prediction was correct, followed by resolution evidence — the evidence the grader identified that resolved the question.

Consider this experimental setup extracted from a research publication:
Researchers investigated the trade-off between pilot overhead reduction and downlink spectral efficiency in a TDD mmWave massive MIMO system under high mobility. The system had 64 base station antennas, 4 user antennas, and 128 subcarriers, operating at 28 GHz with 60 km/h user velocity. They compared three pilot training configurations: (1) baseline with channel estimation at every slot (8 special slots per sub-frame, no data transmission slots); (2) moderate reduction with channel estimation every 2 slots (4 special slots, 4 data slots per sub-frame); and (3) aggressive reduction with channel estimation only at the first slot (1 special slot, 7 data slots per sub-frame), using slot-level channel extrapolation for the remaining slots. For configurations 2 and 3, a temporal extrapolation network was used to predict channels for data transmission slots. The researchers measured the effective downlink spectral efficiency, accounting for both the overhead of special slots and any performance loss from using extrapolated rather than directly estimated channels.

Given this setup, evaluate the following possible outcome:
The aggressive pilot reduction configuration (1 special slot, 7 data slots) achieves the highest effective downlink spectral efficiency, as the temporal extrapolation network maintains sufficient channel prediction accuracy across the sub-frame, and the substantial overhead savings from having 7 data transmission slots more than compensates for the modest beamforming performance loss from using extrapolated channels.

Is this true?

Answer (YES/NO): YES